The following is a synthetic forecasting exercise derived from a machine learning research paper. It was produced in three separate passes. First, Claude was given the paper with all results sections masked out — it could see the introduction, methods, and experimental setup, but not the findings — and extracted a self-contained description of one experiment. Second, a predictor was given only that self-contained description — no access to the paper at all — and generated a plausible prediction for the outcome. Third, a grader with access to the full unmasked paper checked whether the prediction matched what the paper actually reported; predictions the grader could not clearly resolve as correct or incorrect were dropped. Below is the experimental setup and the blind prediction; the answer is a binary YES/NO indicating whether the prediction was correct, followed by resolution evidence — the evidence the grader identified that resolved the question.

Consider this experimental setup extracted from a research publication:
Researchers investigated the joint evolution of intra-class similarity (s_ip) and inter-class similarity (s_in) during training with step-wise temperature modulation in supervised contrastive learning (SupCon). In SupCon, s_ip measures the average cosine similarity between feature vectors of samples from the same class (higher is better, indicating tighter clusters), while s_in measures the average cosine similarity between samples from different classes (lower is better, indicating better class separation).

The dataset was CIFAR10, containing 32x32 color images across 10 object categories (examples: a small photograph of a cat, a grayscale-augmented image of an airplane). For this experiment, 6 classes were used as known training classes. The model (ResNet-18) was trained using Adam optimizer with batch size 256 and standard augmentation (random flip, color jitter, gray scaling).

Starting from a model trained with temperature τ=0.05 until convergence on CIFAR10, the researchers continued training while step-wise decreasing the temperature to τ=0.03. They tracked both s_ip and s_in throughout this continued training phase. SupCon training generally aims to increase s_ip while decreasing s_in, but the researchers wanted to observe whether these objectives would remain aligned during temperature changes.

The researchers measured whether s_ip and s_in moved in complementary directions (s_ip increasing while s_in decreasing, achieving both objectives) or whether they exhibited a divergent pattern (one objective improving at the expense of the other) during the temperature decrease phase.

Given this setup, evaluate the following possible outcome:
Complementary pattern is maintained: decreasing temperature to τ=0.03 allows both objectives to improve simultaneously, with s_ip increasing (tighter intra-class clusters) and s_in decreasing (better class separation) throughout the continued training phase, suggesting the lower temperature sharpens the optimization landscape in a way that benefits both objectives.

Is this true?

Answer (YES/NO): NO